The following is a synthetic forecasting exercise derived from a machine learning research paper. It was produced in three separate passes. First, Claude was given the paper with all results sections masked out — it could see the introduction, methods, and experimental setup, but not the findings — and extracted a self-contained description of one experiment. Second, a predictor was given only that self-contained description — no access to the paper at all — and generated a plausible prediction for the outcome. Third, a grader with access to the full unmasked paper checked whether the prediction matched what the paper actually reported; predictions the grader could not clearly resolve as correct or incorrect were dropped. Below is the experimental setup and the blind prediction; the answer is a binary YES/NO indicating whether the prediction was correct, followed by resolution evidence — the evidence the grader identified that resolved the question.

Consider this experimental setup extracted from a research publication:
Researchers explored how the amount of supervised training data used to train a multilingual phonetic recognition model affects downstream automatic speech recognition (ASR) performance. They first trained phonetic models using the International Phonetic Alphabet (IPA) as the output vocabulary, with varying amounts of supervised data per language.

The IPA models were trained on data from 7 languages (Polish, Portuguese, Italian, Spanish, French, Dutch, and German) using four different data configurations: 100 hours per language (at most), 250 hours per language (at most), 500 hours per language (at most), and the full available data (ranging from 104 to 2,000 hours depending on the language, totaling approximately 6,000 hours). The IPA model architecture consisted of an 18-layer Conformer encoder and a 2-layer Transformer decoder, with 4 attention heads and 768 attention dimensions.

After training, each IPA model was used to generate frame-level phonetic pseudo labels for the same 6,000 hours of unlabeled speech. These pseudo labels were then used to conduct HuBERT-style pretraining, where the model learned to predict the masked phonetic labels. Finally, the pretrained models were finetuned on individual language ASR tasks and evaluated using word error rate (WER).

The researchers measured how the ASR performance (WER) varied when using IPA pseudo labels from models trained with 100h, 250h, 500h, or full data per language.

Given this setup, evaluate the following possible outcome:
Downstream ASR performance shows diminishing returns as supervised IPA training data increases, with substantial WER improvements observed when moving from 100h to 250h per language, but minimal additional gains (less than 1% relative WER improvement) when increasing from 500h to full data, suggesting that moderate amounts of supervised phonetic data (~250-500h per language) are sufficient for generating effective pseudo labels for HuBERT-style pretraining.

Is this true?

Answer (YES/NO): NO